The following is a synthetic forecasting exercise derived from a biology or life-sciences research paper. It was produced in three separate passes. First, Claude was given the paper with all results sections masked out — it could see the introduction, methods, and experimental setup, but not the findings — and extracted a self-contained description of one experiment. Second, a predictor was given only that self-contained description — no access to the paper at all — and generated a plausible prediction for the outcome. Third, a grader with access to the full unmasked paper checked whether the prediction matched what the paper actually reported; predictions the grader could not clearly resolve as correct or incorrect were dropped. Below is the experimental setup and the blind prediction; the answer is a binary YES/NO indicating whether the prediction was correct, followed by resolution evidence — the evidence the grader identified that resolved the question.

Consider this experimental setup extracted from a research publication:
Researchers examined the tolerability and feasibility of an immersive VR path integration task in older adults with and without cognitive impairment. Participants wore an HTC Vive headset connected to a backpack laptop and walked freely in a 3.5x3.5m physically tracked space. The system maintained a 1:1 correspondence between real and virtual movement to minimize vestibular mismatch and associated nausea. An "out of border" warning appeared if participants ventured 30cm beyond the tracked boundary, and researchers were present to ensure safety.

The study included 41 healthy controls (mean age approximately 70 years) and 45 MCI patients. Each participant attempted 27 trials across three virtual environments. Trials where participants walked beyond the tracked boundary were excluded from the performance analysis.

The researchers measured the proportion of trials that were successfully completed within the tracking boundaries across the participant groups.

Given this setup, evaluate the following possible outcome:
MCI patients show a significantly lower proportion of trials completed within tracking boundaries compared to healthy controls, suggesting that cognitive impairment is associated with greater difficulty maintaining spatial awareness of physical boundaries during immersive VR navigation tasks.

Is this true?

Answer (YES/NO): NO